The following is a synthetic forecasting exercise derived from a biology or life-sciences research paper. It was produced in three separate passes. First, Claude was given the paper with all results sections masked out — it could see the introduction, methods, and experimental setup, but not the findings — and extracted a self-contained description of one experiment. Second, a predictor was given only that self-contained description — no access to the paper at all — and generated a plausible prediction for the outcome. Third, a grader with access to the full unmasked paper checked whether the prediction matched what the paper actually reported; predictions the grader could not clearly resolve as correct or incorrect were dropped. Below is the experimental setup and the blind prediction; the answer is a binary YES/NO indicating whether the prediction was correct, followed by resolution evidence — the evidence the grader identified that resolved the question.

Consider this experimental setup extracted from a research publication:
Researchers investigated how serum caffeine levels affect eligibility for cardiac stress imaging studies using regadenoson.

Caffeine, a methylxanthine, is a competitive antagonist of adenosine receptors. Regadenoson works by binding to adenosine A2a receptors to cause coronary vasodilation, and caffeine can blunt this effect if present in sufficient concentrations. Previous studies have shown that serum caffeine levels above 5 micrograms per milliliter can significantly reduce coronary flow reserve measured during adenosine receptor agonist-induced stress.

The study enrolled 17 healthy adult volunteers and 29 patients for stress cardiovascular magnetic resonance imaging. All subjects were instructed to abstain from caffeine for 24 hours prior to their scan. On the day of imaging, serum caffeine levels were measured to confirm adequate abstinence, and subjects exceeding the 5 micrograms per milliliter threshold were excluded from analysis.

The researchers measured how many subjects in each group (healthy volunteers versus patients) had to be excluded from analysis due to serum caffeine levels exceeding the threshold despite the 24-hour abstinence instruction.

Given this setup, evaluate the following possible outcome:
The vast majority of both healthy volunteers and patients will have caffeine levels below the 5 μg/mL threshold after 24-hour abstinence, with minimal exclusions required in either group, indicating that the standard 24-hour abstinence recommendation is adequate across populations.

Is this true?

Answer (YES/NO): YES